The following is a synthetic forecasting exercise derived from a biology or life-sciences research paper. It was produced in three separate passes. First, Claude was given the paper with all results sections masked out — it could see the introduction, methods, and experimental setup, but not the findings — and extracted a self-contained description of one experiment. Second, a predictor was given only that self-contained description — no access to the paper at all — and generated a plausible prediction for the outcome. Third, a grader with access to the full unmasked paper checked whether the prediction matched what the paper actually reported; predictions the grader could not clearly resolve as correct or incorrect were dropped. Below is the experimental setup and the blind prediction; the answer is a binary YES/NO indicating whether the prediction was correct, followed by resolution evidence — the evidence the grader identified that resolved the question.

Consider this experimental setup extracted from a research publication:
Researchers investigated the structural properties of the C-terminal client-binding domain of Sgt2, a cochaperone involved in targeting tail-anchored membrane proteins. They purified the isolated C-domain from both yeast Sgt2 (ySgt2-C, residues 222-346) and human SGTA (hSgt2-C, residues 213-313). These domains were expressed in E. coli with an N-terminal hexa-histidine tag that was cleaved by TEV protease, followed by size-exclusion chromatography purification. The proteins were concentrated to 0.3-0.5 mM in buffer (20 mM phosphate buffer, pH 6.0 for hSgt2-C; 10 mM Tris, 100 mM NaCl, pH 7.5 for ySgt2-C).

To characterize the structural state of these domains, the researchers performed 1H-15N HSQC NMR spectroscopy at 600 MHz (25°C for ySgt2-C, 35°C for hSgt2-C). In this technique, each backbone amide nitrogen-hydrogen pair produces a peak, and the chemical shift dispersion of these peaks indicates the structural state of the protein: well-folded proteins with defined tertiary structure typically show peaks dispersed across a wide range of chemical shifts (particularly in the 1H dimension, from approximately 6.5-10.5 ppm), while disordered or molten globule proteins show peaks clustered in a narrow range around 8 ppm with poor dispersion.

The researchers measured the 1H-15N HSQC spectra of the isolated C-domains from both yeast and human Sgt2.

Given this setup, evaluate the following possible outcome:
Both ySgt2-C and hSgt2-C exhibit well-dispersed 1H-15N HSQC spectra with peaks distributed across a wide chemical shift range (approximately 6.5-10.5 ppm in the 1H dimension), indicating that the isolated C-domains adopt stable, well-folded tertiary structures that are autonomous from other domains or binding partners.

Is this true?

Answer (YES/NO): NO